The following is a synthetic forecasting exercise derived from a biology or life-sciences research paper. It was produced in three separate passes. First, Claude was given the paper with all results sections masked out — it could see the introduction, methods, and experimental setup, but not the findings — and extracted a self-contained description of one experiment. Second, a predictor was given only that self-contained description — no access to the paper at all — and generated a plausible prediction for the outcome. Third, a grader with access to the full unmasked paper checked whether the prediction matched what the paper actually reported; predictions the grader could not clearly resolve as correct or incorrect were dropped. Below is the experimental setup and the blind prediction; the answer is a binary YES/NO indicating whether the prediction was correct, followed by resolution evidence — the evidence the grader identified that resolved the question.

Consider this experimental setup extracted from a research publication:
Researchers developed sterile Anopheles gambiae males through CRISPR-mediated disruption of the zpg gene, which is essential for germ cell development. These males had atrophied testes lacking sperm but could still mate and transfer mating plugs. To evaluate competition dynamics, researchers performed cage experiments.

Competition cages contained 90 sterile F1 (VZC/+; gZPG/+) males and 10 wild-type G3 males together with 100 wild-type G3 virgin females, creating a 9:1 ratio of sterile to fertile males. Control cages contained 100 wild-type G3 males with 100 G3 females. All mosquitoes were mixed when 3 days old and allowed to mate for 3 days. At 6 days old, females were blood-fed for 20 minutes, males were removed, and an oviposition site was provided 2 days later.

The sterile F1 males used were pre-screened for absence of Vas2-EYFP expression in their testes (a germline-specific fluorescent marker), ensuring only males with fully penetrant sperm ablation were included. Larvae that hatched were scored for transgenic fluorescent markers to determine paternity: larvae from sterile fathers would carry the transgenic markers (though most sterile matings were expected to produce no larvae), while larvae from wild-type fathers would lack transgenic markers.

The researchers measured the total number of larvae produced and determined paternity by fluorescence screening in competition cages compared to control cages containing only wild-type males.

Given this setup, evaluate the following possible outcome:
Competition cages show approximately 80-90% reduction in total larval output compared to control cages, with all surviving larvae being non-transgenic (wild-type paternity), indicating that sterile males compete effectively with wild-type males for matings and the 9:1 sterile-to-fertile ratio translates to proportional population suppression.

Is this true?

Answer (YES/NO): YES